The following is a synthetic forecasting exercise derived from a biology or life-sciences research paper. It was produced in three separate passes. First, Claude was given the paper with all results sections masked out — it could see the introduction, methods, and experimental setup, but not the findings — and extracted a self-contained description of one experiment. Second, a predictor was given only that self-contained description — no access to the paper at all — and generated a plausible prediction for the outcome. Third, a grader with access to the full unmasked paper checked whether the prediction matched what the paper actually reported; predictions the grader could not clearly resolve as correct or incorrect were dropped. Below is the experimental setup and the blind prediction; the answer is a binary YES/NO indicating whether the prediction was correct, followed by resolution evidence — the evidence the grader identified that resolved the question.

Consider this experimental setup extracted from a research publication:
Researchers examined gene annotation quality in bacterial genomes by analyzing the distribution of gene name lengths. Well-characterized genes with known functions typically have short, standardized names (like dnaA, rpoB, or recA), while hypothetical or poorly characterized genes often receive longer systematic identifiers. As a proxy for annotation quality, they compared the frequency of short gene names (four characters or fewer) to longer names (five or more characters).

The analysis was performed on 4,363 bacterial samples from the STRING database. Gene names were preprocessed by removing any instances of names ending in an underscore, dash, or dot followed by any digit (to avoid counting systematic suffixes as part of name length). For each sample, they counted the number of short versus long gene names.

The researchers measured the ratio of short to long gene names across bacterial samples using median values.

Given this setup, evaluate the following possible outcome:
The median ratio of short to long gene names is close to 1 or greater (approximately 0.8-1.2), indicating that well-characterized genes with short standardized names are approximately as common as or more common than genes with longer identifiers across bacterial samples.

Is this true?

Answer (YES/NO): NO